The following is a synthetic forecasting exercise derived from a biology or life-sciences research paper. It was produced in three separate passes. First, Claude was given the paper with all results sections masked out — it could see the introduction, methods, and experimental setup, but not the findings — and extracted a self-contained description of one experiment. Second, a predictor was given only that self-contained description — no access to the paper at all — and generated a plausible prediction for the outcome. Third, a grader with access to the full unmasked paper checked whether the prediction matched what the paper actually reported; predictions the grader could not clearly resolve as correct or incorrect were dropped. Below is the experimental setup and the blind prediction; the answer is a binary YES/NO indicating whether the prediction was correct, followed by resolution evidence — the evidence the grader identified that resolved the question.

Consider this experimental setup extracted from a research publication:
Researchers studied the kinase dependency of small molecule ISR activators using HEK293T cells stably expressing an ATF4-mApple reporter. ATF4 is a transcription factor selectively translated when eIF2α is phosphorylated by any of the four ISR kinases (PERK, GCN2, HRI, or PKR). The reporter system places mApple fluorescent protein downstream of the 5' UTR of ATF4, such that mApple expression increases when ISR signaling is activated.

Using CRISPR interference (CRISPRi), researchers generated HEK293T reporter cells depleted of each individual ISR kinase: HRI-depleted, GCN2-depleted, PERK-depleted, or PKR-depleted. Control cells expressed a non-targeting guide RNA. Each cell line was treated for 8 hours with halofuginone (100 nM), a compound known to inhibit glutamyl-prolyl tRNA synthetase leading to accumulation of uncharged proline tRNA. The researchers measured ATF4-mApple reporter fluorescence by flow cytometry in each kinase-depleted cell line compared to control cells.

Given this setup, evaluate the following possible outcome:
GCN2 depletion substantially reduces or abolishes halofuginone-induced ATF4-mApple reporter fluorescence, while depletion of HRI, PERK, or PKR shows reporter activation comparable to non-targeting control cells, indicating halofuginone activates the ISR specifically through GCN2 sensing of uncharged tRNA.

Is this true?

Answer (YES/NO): YES